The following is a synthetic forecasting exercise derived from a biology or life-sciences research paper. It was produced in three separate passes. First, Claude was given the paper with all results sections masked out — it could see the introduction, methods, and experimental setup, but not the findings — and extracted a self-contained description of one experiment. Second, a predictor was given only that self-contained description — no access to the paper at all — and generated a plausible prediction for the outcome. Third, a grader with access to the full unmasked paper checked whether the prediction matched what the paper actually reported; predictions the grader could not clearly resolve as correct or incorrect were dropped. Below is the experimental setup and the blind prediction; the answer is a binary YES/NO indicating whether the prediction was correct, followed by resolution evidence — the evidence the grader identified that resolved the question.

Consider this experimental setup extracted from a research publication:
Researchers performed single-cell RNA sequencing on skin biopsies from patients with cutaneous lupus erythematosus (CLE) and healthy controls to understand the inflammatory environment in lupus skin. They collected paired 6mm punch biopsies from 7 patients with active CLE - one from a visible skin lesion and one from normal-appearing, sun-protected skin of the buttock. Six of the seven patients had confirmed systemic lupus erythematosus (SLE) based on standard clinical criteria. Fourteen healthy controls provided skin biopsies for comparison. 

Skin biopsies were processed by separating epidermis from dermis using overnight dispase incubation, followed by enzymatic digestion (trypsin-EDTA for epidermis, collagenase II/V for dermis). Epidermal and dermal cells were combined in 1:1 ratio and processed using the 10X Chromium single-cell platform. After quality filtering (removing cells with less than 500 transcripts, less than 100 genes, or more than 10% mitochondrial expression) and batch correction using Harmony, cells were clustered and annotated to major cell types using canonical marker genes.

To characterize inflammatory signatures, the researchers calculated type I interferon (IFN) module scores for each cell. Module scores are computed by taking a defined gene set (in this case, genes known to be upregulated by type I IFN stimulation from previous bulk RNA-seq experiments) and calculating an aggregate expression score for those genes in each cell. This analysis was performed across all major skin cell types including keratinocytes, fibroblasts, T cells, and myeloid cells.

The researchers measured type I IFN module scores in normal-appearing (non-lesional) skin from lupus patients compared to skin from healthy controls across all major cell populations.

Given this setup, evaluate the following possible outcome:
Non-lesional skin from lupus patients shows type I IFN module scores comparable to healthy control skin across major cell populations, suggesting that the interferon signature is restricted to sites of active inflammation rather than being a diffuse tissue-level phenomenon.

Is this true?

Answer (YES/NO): NO